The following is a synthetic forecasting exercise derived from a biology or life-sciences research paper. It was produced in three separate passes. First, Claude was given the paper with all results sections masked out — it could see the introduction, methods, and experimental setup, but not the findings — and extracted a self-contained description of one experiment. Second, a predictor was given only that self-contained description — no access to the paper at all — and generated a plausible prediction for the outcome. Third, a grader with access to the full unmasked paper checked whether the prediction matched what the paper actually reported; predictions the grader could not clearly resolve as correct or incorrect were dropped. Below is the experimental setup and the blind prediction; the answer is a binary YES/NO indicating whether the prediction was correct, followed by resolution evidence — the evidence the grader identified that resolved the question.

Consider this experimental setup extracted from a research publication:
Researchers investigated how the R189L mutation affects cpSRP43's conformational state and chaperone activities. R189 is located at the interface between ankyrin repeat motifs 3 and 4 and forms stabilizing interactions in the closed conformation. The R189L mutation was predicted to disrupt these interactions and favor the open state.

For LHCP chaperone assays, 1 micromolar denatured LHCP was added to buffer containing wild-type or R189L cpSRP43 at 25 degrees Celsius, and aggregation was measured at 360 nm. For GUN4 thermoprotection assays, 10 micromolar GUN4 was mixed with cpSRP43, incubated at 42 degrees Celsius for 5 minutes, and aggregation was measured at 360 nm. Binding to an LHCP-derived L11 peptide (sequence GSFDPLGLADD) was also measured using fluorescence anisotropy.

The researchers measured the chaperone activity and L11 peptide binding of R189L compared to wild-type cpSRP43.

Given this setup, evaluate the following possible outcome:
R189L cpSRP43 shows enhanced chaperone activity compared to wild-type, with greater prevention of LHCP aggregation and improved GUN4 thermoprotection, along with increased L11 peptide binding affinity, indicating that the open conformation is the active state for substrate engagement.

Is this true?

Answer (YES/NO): NO